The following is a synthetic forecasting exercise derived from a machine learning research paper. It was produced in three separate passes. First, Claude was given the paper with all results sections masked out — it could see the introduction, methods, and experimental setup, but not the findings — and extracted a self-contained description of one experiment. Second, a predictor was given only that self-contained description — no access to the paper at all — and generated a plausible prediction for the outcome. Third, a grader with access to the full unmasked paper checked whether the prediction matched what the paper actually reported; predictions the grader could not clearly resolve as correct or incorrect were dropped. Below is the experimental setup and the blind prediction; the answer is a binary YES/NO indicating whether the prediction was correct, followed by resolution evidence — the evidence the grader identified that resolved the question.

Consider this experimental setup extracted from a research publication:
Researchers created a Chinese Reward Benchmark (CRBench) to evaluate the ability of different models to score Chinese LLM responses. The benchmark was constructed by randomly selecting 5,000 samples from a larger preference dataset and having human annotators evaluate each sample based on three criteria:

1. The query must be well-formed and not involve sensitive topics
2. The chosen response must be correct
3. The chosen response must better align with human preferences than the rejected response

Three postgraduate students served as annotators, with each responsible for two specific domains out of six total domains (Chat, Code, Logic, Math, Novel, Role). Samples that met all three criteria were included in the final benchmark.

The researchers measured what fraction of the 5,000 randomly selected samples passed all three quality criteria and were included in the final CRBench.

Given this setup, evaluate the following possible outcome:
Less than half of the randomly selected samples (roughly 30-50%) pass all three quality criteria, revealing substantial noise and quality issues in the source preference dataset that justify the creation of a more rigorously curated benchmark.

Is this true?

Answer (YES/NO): NO